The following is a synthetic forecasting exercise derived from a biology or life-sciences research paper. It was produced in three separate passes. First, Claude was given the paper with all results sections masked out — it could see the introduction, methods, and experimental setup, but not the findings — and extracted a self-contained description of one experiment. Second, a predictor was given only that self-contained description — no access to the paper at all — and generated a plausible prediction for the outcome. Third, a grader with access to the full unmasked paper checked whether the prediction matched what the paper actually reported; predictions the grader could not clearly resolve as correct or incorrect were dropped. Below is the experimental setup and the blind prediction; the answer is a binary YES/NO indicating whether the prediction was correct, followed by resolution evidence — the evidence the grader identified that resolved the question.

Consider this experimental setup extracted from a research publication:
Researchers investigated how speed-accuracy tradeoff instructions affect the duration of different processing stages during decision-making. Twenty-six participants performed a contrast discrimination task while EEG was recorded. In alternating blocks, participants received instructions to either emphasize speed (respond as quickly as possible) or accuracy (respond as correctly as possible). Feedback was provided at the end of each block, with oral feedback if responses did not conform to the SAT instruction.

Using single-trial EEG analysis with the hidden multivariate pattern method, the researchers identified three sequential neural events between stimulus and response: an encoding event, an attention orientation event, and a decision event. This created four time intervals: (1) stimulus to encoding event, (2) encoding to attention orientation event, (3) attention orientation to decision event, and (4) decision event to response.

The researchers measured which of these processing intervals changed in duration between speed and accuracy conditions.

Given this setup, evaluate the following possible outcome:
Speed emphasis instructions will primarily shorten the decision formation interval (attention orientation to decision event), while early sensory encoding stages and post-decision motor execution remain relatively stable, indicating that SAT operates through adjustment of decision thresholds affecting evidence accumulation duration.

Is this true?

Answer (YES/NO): NO